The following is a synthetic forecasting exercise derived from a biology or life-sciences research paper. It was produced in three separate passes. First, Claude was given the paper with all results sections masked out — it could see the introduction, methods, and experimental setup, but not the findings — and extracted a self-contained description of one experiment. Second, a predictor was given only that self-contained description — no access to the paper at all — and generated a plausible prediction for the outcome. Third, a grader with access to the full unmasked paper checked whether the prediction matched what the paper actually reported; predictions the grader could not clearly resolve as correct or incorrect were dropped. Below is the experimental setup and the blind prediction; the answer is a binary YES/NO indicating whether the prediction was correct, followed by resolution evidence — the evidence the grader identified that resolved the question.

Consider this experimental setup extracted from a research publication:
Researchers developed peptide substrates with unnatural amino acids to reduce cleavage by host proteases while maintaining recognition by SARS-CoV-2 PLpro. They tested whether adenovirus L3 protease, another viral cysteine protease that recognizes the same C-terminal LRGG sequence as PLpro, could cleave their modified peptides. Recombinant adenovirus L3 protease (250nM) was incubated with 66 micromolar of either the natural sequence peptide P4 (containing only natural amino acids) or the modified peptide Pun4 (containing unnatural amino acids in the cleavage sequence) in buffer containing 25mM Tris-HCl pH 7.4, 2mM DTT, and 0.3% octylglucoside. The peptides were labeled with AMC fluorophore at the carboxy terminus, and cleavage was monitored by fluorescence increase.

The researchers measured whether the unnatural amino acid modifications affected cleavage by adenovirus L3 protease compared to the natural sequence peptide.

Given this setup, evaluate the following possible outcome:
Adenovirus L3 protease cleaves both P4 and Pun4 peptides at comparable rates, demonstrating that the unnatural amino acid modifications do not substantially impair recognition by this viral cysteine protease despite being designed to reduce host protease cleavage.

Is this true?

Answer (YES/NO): NO